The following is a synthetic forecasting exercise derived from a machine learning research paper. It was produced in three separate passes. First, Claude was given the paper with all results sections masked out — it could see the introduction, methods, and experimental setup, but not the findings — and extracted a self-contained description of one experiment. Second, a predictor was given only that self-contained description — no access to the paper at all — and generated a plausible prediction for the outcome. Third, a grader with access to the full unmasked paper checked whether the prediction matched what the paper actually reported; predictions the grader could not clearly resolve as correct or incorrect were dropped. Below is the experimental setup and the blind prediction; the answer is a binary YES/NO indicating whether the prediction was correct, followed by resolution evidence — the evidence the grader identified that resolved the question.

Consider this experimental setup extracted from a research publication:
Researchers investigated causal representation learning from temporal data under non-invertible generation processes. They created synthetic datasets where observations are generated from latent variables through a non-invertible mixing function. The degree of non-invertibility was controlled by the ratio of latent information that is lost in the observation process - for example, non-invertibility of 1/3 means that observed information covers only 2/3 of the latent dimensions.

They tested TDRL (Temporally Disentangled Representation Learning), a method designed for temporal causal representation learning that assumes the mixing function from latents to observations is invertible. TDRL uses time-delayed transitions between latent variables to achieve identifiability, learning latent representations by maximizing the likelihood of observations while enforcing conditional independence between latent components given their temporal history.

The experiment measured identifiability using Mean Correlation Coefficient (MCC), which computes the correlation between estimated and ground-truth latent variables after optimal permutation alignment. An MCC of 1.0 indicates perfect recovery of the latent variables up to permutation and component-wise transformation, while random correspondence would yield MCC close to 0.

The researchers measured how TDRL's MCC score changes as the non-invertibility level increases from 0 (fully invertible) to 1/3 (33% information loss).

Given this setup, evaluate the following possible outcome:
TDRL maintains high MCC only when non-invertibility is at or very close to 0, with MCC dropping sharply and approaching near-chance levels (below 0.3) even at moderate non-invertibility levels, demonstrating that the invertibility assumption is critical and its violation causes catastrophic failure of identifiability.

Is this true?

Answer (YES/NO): NO